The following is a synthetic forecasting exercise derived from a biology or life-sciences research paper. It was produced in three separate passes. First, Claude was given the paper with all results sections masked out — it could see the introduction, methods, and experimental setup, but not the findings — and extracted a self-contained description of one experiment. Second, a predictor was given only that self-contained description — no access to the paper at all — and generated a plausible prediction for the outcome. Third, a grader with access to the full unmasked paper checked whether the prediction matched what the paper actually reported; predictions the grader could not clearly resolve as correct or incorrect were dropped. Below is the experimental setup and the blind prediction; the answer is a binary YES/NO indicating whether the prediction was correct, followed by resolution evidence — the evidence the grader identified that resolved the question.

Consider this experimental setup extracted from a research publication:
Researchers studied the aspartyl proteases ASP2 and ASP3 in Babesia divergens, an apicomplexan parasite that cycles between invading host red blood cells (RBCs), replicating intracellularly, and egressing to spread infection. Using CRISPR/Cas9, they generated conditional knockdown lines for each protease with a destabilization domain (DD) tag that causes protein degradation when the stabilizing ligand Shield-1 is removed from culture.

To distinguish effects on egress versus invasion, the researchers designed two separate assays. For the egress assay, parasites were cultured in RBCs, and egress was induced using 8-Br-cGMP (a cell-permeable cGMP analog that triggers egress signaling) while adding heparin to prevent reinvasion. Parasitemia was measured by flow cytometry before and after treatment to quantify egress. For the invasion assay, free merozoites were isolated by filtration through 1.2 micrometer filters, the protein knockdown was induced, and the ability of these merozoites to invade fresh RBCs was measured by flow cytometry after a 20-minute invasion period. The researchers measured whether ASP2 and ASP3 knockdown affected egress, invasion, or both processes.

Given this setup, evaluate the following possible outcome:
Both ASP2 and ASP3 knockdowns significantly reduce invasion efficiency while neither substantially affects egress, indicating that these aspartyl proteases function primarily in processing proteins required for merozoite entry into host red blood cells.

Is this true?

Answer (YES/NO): NO